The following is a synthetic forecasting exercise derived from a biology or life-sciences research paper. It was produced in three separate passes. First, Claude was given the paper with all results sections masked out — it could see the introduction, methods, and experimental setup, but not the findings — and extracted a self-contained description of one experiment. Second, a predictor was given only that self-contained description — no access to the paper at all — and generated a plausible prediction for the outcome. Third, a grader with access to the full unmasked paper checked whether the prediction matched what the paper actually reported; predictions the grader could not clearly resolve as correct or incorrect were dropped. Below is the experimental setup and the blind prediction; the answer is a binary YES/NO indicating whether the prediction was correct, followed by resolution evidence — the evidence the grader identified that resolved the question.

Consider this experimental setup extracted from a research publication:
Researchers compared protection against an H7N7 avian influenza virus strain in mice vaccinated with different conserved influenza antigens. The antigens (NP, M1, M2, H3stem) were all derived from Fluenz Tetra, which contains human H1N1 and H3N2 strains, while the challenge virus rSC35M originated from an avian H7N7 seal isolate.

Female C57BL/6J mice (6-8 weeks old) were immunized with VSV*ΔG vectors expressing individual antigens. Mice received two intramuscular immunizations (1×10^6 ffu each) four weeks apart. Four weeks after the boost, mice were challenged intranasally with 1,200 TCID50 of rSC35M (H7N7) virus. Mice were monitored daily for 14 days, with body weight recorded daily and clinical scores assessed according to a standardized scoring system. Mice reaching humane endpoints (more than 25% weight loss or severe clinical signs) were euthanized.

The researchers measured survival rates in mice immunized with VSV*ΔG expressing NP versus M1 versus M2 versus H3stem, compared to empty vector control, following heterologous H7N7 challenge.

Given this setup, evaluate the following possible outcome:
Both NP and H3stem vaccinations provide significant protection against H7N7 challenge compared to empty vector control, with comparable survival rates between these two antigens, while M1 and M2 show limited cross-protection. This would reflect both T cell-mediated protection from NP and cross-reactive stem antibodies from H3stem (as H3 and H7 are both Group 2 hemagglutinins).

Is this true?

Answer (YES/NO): NO